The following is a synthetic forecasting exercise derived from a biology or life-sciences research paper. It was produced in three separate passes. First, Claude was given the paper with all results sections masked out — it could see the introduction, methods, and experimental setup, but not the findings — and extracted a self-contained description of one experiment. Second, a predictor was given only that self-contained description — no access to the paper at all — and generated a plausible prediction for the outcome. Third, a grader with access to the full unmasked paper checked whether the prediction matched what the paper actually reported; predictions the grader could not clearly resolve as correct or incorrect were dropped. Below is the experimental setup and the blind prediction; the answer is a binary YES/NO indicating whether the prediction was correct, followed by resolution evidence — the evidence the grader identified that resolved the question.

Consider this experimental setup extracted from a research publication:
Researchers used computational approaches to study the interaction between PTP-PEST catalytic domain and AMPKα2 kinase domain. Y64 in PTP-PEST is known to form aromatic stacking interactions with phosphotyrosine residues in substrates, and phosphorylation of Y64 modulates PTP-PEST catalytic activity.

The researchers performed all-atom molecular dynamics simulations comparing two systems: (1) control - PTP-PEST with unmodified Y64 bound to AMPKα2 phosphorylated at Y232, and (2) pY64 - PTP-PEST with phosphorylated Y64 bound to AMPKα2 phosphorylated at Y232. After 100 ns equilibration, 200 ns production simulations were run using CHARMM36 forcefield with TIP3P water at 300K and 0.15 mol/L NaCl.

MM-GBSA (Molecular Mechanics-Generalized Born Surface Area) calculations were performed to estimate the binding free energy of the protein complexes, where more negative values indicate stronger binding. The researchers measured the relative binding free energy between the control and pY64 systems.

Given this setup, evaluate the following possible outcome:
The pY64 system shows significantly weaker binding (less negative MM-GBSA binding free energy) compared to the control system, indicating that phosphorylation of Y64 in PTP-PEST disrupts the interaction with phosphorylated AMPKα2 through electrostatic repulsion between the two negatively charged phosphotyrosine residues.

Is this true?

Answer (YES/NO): NO